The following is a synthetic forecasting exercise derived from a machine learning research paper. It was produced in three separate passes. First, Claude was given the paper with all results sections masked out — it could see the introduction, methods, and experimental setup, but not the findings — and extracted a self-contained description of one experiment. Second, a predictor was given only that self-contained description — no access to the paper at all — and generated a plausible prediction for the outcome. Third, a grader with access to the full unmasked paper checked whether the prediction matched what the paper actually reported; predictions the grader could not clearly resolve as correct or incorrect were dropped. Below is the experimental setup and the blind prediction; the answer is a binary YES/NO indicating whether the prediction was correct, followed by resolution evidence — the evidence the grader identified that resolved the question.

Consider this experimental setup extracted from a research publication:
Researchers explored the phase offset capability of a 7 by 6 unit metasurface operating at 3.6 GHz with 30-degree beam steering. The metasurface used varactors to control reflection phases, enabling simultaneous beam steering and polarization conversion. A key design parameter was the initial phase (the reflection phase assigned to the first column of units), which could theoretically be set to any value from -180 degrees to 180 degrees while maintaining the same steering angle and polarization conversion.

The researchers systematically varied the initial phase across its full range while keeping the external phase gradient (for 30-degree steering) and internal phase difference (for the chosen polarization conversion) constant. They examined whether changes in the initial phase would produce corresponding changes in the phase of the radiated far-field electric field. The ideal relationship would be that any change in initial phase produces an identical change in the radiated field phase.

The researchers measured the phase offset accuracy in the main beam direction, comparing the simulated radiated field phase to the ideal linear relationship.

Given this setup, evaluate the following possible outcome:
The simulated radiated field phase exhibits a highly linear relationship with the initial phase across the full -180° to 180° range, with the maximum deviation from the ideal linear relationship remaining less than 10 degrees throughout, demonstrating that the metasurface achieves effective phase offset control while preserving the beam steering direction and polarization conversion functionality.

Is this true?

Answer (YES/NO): NO